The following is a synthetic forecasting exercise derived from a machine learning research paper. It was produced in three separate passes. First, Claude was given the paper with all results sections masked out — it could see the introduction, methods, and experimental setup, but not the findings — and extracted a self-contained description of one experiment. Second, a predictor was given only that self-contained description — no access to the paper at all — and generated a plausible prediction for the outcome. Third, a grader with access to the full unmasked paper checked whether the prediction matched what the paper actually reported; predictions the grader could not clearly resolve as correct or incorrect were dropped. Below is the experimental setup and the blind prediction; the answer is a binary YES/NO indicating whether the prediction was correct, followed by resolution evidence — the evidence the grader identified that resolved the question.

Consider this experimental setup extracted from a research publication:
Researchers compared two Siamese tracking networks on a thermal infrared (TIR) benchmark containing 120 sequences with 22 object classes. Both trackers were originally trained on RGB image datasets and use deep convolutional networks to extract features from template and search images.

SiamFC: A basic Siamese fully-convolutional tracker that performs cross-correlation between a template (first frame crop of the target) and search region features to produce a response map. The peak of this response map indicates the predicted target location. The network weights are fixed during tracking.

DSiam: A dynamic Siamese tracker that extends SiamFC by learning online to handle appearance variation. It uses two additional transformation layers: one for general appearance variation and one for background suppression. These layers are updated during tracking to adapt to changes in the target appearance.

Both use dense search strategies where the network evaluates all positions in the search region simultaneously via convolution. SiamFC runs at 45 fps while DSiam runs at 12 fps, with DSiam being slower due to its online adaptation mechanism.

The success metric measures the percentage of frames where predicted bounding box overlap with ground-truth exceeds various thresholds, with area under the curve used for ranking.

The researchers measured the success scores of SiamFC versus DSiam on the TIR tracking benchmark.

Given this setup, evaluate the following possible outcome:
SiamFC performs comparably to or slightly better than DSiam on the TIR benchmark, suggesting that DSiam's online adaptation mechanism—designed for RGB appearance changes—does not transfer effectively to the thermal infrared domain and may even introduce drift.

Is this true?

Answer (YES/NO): NO